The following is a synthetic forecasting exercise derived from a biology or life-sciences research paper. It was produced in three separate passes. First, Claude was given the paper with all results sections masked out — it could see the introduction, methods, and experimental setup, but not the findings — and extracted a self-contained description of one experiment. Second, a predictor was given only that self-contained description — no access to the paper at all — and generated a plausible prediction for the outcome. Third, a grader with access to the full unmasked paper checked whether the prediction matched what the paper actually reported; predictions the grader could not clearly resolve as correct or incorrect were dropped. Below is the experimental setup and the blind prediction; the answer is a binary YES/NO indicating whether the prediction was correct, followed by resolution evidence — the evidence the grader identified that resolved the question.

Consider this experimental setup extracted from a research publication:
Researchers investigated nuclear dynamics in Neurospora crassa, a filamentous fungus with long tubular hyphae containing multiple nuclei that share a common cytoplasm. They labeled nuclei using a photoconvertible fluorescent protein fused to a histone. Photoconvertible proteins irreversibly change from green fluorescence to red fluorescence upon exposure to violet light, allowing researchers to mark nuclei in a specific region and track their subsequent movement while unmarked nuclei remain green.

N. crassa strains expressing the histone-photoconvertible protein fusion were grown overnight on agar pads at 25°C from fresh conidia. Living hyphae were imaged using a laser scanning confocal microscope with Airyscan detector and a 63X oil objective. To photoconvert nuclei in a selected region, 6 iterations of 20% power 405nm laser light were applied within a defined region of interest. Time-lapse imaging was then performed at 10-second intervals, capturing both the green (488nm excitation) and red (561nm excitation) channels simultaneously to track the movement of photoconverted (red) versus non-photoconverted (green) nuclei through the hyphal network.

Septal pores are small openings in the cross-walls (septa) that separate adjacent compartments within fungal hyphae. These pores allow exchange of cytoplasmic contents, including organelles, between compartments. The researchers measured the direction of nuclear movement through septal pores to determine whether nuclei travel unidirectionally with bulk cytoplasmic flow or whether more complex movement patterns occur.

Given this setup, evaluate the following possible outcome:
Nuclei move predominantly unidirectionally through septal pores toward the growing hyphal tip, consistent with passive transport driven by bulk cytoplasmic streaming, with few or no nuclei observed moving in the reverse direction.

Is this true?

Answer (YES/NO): NO